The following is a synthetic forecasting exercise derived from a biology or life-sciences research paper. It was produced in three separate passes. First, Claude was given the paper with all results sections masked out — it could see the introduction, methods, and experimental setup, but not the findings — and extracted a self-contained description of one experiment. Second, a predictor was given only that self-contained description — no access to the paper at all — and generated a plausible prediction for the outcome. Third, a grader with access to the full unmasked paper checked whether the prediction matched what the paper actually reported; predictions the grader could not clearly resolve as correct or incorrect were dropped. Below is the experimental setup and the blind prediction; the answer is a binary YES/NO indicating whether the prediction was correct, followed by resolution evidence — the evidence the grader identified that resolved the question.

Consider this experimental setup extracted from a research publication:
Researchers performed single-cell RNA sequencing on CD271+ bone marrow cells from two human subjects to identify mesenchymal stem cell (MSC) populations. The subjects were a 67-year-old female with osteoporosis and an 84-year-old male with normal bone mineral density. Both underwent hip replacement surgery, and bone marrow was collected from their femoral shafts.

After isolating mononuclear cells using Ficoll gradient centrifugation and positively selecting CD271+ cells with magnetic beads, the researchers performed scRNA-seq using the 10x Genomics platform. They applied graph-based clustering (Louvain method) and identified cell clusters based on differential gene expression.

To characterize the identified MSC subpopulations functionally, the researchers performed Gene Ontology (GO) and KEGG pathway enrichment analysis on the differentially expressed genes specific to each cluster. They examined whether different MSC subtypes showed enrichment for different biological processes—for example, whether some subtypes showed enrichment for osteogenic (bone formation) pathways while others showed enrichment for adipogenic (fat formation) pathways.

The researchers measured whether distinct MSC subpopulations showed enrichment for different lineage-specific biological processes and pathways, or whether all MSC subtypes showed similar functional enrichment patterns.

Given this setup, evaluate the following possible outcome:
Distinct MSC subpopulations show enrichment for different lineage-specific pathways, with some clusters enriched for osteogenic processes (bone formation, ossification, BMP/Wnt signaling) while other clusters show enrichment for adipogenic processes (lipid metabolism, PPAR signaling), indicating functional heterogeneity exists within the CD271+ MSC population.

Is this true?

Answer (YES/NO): YES